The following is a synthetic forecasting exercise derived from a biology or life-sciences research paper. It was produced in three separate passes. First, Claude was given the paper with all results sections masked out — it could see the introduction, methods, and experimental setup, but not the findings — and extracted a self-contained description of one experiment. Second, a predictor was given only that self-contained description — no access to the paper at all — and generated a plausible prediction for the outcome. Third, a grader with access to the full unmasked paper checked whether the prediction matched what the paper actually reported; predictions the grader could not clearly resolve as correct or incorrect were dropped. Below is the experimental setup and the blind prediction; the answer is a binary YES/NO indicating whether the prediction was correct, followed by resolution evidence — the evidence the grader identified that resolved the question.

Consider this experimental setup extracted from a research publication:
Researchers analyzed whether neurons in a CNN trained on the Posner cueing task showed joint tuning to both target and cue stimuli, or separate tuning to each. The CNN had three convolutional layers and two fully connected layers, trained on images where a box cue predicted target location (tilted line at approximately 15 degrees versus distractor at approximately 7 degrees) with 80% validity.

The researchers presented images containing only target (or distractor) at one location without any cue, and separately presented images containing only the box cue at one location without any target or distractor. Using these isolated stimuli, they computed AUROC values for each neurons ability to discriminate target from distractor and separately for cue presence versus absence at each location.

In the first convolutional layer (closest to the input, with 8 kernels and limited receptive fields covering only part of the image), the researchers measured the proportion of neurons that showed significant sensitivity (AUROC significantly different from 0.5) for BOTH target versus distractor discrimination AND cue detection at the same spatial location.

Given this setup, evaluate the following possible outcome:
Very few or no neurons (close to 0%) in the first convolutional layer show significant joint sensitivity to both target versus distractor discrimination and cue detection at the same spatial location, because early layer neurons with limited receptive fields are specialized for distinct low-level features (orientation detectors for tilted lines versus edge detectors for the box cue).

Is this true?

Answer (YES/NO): YES